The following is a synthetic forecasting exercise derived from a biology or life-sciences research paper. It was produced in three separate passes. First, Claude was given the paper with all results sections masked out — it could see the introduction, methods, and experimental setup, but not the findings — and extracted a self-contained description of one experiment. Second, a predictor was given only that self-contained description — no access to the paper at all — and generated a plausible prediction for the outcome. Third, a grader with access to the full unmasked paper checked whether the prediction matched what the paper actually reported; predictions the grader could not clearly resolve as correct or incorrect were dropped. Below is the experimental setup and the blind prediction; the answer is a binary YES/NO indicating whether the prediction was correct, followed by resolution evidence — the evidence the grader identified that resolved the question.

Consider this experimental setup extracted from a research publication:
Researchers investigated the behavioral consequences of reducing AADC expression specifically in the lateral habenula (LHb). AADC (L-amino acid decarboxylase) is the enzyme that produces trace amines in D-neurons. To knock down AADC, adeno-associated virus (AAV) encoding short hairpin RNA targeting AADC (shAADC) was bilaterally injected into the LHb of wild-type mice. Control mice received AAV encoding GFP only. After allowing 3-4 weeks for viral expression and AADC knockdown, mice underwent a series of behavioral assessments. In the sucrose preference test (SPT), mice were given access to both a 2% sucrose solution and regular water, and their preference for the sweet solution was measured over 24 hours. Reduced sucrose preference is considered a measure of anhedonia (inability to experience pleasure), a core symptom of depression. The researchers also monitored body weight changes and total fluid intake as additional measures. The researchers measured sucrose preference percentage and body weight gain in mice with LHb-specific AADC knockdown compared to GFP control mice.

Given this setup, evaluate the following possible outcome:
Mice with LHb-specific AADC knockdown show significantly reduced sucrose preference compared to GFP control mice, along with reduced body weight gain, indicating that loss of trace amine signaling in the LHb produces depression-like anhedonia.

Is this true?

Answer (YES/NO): YES